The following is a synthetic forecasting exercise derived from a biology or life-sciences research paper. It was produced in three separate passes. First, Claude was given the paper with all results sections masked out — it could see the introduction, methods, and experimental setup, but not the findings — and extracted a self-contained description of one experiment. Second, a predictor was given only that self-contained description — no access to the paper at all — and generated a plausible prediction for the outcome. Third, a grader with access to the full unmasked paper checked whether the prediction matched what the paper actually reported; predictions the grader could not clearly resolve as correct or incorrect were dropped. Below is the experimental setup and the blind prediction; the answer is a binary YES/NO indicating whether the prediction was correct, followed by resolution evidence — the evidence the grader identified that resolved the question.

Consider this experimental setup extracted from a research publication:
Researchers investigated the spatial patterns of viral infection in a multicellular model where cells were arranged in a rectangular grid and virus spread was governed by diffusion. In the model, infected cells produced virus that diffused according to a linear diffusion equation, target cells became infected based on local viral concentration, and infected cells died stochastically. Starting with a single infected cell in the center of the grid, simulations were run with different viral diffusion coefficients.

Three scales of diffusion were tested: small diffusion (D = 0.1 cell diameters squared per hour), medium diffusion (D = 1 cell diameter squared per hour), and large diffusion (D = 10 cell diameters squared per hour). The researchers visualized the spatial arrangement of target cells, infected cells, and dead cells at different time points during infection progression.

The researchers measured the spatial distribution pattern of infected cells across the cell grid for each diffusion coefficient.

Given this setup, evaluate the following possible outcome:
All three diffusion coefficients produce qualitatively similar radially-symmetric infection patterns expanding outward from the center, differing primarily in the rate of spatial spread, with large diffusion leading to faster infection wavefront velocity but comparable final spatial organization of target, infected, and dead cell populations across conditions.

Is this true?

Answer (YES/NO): NO